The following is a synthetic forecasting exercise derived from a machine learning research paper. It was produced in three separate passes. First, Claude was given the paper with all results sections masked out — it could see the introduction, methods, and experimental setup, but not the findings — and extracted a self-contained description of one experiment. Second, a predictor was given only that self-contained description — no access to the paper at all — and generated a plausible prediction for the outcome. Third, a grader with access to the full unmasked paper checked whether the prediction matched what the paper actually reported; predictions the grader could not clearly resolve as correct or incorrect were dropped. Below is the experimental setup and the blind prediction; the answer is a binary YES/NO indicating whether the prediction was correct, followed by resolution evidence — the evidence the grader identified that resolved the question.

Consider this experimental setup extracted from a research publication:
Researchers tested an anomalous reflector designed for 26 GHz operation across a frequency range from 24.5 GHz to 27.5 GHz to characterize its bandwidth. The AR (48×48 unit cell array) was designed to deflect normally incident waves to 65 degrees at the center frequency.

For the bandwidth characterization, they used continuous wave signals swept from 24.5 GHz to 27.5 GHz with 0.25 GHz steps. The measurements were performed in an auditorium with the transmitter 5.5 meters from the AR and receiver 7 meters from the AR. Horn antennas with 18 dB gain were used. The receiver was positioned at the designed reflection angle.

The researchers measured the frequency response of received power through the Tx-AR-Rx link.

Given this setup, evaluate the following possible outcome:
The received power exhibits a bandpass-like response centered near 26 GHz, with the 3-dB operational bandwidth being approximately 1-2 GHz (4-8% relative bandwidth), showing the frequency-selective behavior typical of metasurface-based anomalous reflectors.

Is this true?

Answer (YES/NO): NO